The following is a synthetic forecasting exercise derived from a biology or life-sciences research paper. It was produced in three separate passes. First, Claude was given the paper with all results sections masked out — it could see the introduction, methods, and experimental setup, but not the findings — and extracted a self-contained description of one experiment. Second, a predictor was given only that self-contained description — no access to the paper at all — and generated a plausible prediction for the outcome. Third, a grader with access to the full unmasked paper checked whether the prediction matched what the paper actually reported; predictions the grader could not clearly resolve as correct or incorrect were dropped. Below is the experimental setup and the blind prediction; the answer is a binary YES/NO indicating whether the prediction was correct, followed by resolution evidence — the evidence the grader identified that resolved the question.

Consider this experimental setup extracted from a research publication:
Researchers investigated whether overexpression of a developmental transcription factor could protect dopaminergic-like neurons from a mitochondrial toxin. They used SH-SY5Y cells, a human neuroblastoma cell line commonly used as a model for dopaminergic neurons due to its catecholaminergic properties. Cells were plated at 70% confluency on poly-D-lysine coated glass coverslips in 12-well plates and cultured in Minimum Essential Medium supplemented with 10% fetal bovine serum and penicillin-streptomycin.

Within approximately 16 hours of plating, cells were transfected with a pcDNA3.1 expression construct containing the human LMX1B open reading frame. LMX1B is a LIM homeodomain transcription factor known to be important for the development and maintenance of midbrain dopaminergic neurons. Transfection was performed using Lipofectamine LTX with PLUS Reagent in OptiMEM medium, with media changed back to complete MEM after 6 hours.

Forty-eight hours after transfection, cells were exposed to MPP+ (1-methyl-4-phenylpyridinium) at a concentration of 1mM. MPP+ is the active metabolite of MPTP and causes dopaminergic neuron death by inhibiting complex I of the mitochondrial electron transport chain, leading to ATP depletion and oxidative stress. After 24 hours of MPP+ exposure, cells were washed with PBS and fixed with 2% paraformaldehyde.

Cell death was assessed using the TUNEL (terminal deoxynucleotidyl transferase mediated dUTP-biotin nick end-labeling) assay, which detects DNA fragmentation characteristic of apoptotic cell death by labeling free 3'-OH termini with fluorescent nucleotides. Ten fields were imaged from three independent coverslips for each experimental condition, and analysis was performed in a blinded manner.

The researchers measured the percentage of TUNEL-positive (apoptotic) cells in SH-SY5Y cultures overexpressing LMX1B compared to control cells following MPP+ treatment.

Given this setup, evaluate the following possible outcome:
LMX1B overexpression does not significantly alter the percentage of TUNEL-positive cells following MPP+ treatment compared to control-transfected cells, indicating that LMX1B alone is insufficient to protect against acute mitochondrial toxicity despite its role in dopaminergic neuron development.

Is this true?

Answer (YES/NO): NO